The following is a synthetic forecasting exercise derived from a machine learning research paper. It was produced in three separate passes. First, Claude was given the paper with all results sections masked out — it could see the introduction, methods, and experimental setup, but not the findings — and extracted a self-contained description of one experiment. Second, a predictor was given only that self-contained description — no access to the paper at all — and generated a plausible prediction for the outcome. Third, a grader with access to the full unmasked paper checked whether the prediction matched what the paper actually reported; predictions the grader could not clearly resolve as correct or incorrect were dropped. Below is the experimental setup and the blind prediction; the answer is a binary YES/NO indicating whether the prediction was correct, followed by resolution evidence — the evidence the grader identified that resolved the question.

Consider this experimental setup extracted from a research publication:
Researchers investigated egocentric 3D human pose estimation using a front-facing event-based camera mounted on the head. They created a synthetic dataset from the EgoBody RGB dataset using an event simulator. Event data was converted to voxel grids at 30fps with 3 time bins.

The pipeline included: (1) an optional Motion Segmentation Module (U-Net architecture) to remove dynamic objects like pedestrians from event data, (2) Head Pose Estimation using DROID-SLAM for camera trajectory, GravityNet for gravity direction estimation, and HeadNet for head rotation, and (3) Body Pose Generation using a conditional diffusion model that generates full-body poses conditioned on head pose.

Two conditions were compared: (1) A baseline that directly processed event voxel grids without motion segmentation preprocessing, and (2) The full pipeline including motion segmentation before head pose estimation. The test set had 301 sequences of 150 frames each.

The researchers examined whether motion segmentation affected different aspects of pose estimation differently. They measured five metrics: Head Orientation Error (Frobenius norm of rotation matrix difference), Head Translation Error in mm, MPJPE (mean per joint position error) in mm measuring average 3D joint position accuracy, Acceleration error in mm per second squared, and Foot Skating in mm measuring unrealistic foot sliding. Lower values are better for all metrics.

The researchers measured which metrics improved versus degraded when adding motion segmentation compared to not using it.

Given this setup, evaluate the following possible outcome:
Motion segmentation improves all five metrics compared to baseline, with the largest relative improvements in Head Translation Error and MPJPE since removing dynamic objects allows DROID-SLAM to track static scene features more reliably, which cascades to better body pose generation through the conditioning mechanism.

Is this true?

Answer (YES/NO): NO